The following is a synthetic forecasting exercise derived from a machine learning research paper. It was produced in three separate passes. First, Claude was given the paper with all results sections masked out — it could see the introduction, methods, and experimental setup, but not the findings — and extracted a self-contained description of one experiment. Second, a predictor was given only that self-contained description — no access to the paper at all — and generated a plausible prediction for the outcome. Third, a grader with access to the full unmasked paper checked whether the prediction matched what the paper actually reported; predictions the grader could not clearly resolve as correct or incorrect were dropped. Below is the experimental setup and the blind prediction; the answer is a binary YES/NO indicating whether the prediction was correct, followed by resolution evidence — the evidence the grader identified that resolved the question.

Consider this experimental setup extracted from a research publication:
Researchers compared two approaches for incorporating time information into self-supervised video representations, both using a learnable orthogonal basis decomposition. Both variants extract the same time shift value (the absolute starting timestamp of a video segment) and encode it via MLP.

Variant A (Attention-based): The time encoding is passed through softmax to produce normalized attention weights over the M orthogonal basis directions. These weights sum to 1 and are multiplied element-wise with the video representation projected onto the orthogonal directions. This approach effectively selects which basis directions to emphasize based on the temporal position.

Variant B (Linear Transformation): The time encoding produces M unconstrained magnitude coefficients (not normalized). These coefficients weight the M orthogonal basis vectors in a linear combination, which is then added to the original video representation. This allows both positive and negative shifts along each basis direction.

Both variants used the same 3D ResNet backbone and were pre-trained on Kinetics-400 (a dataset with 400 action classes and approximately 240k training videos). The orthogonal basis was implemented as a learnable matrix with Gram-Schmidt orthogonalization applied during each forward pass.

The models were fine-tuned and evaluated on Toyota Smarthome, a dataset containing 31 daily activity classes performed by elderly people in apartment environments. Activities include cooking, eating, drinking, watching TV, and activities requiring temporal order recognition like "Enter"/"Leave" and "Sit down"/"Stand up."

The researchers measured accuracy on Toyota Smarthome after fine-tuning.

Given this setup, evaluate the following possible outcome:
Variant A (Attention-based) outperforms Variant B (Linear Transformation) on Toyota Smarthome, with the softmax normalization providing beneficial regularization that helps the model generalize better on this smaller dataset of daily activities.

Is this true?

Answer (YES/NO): NO